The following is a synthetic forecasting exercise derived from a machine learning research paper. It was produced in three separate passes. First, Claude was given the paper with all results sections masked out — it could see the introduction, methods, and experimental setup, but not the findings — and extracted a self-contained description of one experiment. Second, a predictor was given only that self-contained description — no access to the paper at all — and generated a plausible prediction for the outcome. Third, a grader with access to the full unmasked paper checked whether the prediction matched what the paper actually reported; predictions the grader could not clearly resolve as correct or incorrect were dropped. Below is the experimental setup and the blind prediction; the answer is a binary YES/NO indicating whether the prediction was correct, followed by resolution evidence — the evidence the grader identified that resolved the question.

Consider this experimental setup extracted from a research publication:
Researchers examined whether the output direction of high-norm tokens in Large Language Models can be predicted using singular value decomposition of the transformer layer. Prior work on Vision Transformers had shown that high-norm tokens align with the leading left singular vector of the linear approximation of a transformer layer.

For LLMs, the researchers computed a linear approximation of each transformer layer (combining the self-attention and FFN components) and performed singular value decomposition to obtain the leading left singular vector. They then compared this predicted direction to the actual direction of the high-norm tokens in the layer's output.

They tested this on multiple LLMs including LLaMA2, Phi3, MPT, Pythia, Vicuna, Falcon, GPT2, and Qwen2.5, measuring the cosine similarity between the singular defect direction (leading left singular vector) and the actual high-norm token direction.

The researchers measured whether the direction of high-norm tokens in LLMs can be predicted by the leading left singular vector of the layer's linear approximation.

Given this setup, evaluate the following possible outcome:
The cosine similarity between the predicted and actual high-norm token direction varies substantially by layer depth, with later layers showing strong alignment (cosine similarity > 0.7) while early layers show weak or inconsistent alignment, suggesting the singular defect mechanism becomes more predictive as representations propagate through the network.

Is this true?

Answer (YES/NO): NO